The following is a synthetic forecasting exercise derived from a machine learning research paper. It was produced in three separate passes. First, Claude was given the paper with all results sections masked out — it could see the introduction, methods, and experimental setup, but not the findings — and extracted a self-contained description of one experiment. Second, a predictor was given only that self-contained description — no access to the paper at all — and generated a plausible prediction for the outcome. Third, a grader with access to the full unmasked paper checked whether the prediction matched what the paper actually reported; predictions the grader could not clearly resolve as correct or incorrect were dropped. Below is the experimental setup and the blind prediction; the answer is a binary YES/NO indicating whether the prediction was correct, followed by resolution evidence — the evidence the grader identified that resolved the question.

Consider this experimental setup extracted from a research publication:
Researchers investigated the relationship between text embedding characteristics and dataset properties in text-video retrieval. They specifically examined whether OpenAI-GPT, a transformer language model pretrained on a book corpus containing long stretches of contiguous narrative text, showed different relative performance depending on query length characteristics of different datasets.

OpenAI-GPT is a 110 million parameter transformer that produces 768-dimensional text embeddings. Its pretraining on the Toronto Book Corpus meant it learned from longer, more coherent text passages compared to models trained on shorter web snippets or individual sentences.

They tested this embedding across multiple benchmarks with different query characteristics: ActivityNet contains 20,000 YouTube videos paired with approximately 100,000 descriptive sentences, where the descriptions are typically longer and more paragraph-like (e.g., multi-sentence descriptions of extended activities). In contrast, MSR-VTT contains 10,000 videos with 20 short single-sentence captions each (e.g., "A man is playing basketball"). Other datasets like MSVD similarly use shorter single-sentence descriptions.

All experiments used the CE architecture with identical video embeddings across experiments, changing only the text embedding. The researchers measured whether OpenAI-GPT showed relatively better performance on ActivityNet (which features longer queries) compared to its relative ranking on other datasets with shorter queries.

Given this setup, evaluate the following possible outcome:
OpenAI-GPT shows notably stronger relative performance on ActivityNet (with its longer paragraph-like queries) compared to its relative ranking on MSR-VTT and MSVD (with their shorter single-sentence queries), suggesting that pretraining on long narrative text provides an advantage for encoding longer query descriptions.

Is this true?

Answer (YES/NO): YES